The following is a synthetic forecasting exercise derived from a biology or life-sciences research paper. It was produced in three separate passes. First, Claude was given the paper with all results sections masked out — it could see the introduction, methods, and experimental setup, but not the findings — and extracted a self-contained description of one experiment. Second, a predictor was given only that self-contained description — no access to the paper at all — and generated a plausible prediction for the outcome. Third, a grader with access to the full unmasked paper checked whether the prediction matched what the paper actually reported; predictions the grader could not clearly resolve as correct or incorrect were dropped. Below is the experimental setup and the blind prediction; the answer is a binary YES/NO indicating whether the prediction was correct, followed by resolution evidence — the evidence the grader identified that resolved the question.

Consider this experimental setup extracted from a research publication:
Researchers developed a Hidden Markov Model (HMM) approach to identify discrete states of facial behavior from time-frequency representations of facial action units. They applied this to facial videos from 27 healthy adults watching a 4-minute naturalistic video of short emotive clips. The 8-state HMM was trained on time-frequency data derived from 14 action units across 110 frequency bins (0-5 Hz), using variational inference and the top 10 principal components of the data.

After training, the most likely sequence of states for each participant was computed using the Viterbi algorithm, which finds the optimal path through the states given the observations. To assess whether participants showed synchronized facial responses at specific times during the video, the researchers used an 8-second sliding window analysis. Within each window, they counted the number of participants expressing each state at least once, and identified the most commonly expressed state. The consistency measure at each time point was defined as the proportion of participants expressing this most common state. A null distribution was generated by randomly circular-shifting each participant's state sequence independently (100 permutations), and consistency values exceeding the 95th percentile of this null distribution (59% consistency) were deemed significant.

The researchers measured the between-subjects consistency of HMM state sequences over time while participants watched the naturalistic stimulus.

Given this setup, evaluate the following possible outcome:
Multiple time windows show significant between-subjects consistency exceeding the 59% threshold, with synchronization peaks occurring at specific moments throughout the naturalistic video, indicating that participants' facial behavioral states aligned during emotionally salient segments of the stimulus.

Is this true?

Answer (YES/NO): YES